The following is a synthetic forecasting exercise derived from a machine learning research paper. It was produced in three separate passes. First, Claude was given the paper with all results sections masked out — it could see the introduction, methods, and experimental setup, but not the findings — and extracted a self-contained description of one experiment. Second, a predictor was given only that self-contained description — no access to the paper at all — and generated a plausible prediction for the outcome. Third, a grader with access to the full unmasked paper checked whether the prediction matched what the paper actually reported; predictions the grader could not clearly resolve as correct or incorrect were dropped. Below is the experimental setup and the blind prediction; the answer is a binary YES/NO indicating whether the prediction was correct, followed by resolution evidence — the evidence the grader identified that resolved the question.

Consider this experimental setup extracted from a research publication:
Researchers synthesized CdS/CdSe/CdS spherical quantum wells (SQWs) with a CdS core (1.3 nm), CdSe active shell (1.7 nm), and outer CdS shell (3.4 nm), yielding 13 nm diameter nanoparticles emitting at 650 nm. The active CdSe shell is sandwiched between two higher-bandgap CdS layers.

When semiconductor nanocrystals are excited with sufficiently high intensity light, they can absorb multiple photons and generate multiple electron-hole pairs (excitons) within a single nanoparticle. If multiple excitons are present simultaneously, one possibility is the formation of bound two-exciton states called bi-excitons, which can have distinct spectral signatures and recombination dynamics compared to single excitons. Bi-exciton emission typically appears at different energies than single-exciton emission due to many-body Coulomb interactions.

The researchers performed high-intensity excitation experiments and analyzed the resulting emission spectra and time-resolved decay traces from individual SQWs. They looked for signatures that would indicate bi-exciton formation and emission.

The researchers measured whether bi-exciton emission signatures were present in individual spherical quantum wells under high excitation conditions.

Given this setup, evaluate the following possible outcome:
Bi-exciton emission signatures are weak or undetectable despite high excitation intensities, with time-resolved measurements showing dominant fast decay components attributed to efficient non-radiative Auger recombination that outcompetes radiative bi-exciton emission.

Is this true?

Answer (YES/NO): NO